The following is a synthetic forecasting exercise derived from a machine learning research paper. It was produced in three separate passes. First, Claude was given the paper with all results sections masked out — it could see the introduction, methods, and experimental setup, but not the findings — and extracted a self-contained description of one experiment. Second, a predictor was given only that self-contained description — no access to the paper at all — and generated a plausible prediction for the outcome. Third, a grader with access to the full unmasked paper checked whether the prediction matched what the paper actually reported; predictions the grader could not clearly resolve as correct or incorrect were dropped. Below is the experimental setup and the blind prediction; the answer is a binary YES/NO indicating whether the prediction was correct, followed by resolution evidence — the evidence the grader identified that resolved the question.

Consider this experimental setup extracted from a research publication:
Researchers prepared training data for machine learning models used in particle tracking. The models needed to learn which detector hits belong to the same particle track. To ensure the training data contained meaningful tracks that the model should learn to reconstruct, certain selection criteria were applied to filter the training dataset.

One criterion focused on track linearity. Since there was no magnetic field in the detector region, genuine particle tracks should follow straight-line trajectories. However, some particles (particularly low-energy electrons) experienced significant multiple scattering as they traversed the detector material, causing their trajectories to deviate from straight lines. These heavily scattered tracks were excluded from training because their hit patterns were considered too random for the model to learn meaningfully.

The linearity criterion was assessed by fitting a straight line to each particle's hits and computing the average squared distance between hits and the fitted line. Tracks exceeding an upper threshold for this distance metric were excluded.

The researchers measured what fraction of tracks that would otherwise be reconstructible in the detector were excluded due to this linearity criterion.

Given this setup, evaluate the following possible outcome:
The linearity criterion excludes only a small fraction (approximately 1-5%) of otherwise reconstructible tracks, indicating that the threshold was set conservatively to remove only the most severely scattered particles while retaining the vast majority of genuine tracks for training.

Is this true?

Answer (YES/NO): YES